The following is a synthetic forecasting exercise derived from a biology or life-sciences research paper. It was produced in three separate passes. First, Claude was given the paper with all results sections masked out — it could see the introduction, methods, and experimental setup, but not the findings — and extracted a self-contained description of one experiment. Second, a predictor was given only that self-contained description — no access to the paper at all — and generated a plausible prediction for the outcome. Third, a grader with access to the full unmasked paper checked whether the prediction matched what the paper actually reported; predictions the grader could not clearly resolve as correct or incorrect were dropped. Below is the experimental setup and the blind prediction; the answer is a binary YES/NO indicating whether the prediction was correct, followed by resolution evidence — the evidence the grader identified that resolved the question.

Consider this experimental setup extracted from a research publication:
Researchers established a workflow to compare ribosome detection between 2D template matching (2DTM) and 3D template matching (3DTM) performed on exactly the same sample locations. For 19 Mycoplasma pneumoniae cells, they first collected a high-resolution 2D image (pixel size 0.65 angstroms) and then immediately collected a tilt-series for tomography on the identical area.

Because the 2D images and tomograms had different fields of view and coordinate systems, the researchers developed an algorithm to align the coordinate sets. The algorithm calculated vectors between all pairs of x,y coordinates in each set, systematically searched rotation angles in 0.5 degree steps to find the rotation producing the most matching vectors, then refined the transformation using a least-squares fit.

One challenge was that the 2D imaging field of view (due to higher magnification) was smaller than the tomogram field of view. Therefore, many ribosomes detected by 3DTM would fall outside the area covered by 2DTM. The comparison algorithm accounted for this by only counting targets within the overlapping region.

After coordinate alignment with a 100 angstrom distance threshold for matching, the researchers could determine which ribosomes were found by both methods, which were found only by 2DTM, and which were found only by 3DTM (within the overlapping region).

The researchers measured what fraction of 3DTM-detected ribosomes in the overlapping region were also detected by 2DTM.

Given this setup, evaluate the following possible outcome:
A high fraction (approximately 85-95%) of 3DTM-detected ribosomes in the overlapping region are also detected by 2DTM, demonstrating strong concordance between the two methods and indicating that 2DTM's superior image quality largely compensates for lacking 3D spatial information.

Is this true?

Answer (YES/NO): NO